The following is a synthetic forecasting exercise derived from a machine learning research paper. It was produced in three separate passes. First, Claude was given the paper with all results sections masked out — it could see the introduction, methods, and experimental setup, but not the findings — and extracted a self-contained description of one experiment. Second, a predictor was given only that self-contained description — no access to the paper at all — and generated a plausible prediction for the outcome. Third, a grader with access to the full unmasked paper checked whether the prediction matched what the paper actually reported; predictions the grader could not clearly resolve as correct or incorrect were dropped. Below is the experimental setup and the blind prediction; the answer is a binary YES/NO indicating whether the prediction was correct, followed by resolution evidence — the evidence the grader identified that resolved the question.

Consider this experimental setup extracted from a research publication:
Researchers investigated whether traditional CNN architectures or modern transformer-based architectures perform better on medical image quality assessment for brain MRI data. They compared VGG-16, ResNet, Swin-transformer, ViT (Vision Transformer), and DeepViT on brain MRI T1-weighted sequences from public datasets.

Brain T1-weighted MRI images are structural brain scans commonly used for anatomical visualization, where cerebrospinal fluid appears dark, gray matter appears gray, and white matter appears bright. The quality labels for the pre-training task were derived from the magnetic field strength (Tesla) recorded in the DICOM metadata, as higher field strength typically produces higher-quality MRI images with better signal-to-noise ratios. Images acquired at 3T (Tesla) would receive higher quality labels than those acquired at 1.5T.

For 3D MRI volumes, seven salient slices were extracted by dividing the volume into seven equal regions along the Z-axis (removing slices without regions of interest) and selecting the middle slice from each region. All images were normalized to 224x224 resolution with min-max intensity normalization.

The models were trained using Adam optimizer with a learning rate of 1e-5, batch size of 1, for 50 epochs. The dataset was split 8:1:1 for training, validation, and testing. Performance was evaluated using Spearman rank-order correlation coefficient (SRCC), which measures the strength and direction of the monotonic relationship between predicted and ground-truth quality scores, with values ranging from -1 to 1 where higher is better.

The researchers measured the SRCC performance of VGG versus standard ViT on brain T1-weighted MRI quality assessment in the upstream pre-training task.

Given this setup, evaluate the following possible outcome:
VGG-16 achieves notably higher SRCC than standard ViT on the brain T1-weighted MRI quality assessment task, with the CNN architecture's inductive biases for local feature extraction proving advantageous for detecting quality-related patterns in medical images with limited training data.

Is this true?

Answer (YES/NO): YES